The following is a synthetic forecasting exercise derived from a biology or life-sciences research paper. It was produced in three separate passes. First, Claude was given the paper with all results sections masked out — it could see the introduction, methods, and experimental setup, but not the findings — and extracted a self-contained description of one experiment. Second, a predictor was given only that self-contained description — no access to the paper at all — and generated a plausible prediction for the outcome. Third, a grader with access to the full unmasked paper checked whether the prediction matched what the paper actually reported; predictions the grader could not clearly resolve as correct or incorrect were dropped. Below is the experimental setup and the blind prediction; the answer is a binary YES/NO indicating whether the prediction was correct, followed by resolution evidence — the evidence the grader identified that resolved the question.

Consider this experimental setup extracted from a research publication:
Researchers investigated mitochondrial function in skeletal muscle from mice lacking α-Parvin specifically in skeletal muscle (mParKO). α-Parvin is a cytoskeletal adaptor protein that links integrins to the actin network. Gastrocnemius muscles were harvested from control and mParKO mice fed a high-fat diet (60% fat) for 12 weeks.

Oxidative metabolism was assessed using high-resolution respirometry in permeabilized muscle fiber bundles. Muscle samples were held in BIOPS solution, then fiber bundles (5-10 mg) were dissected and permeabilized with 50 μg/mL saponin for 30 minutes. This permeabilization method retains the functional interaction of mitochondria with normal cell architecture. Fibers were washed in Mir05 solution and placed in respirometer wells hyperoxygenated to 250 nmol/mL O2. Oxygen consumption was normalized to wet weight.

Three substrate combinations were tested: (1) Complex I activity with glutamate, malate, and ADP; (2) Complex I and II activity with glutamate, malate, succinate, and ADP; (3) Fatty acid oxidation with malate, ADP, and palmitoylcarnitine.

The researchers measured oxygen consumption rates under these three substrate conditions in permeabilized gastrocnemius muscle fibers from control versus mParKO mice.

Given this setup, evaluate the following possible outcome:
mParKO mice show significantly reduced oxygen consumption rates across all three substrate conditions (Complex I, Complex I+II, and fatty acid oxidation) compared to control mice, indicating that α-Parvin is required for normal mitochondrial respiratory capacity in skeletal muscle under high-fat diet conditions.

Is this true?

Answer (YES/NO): NO